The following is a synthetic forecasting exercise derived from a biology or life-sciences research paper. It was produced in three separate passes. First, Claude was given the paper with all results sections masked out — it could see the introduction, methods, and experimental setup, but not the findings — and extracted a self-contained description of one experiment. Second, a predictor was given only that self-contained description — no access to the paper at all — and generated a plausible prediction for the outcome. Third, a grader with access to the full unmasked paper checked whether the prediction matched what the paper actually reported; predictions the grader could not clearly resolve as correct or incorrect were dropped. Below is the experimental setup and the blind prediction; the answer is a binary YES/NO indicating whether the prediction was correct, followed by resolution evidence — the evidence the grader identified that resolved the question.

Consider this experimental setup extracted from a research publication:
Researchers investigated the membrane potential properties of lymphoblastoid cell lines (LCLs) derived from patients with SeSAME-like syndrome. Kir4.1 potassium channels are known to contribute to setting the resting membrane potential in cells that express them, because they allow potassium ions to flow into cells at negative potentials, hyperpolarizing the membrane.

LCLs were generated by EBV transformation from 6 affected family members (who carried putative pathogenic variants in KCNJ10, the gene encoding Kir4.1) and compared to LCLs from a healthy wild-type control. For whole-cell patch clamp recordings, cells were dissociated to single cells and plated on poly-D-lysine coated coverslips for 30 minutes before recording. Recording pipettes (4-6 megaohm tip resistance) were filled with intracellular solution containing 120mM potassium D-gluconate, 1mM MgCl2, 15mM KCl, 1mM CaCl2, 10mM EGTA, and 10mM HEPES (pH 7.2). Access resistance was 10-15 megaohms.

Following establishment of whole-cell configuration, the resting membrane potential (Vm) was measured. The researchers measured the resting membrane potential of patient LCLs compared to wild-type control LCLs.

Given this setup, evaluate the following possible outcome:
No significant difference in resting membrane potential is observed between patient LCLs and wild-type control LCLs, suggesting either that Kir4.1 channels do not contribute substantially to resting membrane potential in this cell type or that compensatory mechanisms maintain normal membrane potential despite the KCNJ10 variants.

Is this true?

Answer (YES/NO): NO